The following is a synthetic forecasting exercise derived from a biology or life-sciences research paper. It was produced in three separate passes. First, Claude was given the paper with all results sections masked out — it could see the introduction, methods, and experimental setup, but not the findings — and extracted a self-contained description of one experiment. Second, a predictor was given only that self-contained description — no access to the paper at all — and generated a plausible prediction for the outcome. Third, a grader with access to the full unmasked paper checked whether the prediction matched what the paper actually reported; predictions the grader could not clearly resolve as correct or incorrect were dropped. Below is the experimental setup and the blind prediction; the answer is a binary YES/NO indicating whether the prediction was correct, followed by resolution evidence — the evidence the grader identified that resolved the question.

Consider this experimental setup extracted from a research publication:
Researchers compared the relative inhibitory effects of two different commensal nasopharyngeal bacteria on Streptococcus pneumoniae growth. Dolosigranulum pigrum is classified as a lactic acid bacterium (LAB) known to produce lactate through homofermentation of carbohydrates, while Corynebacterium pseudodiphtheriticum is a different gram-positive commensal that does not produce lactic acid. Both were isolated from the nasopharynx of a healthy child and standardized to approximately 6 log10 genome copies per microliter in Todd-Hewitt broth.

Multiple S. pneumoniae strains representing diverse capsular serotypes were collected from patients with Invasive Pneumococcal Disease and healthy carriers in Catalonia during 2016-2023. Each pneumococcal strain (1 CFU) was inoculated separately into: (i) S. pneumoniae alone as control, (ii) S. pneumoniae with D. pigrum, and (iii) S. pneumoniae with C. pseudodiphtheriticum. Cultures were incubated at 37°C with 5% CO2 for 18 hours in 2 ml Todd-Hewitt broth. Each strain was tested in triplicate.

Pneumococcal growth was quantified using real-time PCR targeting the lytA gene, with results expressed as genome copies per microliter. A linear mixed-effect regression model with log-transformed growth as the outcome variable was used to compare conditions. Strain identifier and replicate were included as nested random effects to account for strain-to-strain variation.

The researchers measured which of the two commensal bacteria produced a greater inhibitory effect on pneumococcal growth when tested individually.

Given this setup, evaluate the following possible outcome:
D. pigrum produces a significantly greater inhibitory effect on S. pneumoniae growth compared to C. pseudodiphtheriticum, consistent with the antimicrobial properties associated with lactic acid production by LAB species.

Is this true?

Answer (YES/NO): NO